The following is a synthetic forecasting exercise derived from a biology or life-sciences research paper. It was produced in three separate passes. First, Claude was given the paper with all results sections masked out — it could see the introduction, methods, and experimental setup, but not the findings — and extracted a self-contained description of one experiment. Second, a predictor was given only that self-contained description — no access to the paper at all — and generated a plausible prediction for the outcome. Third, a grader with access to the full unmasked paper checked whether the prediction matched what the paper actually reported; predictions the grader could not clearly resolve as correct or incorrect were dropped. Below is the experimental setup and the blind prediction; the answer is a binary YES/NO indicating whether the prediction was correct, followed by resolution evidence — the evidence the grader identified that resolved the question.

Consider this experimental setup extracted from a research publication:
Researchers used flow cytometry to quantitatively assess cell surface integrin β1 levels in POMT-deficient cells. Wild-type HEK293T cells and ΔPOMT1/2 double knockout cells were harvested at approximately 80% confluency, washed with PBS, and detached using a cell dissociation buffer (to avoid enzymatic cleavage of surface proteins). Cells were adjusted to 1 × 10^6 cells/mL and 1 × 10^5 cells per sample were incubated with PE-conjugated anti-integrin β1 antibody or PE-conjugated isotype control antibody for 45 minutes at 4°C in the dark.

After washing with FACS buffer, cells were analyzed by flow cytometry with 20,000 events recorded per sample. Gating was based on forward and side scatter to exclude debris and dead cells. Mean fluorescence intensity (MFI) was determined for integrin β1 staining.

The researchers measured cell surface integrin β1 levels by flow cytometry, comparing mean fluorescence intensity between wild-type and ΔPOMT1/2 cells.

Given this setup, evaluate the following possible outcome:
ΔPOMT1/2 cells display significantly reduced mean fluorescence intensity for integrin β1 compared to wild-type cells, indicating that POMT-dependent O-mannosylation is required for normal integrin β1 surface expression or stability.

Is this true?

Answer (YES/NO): YES